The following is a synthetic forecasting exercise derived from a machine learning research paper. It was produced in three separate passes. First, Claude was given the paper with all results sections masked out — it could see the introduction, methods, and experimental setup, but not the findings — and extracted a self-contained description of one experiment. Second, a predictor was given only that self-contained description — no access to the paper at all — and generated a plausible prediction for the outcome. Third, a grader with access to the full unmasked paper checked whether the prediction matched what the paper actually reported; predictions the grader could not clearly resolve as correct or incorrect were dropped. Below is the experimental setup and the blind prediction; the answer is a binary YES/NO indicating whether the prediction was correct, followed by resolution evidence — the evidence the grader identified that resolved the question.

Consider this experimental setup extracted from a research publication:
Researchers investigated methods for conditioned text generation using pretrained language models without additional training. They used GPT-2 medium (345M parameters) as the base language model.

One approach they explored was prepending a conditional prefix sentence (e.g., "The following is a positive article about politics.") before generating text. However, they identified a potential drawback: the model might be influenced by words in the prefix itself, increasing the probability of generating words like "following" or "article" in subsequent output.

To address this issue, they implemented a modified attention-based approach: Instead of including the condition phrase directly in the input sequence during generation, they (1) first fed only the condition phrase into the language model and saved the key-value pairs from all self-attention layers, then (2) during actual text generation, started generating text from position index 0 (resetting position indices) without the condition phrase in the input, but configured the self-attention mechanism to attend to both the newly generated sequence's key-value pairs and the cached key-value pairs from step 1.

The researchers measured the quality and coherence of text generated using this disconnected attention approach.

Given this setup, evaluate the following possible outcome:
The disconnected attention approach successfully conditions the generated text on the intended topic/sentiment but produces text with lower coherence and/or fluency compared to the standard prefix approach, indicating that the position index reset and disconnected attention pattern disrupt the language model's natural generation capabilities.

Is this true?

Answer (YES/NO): NO